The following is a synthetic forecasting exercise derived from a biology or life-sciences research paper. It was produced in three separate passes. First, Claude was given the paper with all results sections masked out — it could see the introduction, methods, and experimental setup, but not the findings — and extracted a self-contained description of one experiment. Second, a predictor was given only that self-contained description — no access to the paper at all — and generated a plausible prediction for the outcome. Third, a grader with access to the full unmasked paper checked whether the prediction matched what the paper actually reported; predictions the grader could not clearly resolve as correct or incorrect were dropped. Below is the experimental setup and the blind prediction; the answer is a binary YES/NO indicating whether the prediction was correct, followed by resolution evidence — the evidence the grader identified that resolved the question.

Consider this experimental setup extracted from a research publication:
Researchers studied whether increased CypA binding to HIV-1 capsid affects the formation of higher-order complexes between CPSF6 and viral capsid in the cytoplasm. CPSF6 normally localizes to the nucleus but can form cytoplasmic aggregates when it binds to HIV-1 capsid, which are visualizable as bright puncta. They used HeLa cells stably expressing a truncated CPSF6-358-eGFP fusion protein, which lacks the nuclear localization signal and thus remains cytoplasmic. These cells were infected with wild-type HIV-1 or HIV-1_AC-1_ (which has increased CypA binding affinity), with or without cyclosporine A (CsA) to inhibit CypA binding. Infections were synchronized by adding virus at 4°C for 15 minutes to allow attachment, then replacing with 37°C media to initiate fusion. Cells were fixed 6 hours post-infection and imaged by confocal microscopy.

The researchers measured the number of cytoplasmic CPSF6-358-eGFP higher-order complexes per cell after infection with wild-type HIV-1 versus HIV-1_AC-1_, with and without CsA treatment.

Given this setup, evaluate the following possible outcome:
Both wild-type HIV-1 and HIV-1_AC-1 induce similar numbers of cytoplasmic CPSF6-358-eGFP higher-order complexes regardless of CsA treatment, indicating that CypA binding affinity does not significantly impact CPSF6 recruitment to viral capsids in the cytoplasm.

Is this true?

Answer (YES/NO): NO